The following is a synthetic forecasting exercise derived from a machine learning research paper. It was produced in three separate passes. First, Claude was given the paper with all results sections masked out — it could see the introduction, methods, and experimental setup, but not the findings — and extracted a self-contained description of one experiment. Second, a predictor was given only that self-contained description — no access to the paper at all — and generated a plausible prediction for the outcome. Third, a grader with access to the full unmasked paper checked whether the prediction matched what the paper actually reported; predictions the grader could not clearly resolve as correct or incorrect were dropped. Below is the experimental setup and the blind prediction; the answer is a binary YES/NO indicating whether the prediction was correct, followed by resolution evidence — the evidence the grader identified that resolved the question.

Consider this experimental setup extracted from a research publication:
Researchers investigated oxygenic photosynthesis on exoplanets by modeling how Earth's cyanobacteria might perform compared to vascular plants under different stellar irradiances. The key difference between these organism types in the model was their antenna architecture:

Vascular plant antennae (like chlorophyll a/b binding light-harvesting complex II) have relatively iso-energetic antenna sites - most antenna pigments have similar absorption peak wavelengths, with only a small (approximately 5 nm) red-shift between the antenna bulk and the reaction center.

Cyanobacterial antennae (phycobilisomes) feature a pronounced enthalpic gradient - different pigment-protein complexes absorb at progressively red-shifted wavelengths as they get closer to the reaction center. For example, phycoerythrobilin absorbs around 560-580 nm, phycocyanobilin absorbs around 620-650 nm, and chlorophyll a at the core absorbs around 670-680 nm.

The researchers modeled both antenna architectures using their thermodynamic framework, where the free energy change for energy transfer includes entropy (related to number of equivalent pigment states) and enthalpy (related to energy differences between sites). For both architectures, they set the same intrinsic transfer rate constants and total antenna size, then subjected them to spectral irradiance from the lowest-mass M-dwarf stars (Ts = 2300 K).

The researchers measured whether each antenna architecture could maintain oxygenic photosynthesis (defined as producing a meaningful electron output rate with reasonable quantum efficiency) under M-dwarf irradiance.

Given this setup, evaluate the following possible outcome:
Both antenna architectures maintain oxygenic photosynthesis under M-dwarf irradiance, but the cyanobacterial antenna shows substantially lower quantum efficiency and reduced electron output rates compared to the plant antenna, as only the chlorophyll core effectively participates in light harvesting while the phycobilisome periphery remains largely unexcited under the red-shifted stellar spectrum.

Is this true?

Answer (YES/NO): NO